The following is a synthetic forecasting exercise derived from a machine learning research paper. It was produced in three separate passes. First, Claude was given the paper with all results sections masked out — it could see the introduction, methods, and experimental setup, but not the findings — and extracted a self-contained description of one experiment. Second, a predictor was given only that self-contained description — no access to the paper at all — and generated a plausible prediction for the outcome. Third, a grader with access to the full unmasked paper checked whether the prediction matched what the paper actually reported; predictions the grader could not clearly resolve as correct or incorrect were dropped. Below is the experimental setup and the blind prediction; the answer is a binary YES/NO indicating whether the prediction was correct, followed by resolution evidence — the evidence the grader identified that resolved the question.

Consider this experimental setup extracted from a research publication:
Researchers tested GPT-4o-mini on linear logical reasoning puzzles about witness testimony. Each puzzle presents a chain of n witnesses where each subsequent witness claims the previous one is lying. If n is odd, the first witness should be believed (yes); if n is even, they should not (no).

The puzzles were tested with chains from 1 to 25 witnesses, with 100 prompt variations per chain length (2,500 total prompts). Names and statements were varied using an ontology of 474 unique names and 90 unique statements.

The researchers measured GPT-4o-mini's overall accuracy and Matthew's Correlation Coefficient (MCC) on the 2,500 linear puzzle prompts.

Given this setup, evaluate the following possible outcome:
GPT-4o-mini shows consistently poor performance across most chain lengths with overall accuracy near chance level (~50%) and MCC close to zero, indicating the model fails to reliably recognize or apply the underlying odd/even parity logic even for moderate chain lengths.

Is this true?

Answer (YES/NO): NO